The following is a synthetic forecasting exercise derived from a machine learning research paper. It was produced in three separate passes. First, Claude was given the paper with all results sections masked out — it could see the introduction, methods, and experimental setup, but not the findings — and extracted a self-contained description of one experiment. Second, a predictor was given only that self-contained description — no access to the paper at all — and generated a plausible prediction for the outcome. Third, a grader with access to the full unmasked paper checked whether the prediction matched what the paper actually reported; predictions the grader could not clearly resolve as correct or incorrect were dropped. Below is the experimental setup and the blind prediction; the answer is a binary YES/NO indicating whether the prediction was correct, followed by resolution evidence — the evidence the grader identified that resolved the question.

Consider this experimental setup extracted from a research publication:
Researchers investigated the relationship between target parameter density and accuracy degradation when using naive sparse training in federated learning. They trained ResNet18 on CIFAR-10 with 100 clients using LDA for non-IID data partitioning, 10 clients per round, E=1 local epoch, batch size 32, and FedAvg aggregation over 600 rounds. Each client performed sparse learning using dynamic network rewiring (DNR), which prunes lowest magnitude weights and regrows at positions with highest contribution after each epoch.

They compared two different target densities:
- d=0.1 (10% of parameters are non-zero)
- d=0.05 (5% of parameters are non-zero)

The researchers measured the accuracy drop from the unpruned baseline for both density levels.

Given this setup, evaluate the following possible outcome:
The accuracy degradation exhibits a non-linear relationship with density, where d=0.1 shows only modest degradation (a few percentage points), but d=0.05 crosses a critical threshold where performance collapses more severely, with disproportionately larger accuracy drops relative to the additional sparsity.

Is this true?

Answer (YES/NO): YES